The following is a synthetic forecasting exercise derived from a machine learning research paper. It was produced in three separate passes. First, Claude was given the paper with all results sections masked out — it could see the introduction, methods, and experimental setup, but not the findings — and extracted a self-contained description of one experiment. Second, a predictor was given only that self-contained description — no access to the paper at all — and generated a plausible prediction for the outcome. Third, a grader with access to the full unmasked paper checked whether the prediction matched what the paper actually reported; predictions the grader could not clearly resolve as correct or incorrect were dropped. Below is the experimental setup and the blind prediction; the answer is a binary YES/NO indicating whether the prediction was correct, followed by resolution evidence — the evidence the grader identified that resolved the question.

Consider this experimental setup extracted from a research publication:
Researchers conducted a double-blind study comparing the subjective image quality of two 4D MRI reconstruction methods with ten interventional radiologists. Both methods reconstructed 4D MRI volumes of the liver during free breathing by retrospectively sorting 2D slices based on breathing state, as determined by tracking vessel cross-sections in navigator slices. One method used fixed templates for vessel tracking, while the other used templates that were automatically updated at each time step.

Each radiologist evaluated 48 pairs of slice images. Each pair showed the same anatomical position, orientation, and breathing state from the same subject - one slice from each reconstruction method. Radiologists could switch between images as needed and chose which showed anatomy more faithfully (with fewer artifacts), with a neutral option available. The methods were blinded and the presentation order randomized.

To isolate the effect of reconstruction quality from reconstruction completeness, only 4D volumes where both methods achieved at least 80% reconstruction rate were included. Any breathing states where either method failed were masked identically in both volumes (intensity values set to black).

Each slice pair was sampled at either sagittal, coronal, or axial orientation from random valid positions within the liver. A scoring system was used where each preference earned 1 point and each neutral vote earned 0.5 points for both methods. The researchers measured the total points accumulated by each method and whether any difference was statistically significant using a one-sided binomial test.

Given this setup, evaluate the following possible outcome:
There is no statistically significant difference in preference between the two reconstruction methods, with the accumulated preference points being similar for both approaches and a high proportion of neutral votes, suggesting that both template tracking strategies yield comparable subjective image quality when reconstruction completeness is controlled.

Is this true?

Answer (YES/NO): NO